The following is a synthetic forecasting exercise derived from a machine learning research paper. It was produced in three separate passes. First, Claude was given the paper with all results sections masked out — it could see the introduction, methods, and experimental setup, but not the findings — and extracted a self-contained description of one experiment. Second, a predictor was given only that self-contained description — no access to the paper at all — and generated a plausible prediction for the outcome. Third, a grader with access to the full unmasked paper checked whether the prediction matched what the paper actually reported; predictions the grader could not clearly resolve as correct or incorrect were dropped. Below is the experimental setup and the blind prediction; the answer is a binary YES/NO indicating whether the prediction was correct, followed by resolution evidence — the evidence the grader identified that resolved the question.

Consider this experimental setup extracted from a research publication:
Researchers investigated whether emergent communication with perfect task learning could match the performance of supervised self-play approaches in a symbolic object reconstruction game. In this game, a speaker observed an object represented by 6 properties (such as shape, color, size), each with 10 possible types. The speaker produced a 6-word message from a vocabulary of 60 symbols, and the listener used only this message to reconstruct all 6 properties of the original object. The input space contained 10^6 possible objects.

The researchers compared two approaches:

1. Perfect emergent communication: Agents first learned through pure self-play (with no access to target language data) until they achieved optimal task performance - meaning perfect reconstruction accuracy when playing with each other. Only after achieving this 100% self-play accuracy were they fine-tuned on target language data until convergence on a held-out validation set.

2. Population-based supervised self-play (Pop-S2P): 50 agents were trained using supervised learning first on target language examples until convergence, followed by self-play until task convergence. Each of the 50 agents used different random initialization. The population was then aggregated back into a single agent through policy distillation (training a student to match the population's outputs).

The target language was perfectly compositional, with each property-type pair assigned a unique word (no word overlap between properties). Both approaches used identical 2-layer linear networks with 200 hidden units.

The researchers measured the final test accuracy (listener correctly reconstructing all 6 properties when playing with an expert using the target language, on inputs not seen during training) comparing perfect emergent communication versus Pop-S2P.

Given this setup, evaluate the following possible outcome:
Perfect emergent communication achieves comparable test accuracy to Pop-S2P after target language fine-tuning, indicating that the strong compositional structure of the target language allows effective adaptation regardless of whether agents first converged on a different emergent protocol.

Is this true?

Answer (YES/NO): NO